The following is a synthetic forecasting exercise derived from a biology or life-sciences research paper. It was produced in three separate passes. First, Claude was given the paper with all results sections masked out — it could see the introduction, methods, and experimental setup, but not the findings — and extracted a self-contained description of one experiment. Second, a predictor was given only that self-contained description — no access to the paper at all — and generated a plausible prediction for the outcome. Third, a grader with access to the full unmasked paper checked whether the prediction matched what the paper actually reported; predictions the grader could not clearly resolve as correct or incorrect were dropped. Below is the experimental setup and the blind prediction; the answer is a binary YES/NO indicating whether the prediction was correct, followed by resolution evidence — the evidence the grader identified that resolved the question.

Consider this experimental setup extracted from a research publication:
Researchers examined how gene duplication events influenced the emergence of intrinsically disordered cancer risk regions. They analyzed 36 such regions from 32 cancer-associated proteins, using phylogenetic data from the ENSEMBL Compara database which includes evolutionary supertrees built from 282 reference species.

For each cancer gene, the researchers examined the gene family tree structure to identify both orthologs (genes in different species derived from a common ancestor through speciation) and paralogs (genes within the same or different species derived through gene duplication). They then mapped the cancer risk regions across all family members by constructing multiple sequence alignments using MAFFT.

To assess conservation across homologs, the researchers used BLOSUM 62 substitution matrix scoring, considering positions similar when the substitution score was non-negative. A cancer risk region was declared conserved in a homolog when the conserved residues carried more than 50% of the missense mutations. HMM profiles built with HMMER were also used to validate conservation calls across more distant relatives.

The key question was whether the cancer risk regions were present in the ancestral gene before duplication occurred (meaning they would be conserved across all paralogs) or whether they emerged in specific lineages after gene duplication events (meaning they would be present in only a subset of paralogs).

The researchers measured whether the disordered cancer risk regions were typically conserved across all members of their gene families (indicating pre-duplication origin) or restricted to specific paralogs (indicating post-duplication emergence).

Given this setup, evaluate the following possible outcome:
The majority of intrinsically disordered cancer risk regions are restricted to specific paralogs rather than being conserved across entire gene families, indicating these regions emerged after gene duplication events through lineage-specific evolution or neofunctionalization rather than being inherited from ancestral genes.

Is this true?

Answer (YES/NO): NO